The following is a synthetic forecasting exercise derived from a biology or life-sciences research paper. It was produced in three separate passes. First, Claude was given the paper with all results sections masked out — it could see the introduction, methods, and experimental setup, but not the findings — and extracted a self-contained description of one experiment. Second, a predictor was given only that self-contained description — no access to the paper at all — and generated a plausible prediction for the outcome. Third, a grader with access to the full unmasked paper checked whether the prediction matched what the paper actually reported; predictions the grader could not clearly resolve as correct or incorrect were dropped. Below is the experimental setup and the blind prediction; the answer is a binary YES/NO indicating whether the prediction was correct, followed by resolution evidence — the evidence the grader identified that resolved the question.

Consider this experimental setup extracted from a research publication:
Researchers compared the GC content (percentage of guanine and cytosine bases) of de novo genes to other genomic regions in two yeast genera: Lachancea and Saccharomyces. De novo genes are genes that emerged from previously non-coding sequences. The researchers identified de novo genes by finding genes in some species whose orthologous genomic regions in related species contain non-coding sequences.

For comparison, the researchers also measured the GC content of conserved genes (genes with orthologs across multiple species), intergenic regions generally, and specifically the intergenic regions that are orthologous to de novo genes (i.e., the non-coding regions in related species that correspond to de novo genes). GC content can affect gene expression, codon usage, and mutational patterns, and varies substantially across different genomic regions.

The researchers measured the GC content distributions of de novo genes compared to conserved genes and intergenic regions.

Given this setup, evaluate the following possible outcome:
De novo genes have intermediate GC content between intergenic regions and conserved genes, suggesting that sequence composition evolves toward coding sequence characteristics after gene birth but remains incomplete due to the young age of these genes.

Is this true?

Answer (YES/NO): NO